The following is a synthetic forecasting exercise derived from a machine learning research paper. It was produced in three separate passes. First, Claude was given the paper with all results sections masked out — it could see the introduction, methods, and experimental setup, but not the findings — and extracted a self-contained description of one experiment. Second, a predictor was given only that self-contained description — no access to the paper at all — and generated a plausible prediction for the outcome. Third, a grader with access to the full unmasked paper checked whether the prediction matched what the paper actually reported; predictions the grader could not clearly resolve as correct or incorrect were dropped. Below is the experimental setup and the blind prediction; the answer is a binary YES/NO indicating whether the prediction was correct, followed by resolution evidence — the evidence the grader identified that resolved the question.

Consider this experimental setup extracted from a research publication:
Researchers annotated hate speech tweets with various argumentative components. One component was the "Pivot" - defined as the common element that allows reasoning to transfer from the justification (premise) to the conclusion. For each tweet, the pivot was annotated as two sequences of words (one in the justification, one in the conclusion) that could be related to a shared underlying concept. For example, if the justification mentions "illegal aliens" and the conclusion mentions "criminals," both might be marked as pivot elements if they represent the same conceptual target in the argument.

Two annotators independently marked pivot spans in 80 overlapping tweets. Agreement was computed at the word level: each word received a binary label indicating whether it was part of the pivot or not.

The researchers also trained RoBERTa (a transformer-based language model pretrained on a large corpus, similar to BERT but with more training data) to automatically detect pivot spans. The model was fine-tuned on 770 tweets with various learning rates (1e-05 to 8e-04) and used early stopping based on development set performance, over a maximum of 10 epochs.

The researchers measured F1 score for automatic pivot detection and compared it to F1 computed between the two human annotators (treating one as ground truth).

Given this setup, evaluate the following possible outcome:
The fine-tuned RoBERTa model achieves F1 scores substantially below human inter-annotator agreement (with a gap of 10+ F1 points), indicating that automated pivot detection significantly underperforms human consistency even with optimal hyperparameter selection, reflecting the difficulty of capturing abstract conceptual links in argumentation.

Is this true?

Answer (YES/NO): YES